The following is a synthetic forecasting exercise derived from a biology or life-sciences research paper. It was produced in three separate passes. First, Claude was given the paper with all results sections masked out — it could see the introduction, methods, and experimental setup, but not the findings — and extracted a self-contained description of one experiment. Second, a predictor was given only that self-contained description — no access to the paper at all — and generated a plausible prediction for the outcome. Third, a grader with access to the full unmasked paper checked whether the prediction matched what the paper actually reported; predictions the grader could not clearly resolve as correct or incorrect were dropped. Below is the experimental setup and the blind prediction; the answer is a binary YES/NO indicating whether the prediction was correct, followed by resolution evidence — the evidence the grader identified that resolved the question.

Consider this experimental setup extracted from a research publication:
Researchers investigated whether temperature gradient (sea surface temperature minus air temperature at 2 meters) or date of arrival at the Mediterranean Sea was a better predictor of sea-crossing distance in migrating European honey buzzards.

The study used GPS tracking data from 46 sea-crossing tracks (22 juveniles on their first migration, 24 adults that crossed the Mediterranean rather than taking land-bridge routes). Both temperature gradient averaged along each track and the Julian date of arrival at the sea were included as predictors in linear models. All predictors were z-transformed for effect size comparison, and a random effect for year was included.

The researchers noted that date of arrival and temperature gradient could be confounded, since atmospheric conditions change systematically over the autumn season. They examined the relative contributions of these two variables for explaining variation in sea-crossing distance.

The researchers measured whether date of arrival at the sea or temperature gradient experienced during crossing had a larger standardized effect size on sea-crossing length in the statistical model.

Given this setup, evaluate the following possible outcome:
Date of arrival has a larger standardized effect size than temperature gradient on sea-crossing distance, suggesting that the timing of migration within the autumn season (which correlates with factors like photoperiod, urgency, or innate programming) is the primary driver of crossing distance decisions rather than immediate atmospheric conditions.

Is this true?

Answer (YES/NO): NO